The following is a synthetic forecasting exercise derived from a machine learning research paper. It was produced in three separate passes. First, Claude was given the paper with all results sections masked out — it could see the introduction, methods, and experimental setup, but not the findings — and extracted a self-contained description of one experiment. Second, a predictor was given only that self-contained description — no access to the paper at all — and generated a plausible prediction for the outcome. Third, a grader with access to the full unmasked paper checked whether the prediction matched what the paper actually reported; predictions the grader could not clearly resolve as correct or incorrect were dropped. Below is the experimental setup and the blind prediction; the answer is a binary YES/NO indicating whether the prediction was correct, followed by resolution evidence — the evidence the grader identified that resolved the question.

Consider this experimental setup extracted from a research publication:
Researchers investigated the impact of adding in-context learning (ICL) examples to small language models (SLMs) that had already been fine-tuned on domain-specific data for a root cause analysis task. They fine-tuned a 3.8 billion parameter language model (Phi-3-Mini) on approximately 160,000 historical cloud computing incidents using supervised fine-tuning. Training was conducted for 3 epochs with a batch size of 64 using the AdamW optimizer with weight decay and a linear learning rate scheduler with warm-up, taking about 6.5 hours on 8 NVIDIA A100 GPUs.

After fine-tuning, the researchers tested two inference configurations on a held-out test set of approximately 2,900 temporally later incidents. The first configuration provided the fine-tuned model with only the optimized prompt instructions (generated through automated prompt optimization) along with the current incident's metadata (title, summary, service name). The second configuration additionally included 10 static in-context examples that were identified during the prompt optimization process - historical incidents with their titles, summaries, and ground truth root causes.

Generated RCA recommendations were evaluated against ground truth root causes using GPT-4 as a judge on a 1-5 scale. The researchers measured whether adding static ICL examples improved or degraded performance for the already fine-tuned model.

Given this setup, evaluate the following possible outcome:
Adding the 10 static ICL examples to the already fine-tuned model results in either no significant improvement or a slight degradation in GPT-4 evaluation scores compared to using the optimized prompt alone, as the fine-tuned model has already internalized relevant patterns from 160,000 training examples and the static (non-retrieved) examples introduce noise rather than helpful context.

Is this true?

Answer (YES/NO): NO